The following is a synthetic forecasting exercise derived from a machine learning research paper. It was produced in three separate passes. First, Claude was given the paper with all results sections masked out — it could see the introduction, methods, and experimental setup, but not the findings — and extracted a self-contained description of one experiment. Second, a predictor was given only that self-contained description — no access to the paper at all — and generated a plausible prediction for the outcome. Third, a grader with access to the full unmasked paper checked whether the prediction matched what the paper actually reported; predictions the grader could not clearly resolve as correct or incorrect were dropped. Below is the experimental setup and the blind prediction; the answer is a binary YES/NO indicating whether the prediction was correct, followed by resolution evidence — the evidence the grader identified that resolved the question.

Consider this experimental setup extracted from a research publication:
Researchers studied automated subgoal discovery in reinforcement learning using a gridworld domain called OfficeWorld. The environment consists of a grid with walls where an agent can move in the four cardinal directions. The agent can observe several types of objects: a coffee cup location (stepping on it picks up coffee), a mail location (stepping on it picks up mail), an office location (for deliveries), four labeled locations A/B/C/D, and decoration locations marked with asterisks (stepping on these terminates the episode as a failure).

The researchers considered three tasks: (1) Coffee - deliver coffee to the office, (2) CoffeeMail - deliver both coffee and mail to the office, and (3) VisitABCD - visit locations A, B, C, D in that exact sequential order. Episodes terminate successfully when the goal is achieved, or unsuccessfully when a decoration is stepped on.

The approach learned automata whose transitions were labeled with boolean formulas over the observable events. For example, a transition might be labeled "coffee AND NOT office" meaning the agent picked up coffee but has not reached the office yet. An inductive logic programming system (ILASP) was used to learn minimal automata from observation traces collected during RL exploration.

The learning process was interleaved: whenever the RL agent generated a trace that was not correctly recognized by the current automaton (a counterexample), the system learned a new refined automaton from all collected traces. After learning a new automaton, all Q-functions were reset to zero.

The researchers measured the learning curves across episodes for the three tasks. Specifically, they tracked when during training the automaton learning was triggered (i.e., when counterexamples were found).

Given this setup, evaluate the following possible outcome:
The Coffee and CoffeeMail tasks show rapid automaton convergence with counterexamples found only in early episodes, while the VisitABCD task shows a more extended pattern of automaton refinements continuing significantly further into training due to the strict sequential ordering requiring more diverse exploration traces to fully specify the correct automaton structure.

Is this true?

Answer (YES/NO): NO